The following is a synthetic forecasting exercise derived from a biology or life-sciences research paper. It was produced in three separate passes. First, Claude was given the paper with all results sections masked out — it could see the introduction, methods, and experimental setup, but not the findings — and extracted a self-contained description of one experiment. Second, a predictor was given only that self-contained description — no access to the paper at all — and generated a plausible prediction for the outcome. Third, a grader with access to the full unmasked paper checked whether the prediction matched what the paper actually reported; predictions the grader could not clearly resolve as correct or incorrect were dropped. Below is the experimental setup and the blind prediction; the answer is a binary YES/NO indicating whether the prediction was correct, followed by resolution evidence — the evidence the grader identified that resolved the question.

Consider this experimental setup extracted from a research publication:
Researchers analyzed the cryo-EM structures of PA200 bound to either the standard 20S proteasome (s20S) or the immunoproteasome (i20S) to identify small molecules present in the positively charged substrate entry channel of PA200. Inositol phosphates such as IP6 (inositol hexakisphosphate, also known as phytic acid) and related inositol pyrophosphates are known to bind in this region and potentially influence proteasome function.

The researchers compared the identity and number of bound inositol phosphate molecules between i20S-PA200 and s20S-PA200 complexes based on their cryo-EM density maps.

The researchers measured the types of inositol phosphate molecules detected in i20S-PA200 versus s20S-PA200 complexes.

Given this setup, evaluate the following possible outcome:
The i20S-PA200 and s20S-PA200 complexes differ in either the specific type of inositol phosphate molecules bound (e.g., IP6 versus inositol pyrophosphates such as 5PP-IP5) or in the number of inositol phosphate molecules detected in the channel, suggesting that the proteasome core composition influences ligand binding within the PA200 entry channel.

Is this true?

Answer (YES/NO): YES